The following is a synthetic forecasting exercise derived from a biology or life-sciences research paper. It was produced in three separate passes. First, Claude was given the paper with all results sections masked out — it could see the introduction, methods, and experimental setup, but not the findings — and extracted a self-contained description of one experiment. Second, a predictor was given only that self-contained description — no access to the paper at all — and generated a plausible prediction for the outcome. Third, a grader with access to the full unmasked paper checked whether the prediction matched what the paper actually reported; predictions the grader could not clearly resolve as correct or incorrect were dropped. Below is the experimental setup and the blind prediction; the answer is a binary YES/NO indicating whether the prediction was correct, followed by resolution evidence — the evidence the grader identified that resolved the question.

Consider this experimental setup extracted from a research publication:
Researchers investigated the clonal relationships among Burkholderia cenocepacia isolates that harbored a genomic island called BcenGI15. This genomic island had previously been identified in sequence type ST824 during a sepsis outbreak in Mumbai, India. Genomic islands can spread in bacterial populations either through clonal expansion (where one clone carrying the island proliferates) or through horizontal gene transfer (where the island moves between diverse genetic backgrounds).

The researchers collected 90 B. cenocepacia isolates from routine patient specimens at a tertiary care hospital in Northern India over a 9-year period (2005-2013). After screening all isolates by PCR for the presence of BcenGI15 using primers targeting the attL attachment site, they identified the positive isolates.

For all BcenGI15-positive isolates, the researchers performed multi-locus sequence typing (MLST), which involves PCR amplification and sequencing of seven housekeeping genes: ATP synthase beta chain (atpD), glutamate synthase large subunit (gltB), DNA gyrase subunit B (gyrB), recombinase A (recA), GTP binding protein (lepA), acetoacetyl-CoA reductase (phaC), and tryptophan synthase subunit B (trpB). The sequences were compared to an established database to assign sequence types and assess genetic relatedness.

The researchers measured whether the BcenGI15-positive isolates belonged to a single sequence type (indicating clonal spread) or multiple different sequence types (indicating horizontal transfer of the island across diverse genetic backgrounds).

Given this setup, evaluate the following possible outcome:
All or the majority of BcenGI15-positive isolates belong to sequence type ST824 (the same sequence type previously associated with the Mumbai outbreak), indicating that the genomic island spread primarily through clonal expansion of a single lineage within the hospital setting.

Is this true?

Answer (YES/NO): NO